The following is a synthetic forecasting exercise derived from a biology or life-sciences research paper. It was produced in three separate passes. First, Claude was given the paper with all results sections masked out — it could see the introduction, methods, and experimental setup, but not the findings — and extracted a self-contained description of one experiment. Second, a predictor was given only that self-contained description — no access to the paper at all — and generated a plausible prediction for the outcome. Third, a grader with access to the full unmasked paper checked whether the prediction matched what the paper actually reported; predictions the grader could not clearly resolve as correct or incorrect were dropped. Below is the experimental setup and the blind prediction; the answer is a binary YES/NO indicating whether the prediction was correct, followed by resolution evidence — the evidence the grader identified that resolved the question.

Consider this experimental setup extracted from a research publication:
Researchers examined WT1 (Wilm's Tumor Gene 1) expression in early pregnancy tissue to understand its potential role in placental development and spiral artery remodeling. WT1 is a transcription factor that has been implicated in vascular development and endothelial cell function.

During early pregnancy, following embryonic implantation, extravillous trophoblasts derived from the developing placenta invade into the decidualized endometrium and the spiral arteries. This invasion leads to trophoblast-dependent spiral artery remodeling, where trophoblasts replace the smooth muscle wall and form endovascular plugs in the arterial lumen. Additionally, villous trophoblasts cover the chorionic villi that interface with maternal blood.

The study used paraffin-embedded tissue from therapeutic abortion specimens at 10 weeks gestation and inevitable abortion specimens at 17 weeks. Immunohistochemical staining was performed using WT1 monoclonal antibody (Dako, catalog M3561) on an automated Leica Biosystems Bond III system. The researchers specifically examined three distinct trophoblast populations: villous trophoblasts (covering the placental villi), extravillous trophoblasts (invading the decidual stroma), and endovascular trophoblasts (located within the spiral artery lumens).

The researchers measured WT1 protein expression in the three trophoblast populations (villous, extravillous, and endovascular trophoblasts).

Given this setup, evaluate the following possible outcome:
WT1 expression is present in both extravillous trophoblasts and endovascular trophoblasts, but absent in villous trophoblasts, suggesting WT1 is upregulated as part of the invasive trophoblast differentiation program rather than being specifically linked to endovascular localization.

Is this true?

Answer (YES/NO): NO